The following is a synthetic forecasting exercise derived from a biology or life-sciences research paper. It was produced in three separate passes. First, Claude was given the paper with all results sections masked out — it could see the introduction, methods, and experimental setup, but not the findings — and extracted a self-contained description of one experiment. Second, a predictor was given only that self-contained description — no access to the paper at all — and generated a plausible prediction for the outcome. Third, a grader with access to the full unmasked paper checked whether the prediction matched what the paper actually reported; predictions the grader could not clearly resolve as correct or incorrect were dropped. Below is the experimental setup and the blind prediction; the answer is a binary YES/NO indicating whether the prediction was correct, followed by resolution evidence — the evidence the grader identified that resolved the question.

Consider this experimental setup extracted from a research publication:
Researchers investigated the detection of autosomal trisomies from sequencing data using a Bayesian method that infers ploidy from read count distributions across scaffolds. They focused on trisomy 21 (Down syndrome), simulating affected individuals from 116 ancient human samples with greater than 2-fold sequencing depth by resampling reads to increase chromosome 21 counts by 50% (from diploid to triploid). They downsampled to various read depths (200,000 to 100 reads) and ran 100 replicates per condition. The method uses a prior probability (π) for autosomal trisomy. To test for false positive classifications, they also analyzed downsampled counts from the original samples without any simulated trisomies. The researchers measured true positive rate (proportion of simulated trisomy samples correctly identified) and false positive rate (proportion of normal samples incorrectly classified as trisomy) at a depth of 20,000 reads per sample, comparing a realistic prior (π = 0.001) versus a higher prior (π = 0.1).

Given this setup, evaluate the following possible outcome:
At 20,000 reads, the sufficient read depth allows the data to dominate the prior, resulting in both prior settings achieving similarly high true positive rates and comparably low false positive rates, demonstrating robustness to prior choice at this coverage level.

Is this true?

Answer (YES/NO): NO